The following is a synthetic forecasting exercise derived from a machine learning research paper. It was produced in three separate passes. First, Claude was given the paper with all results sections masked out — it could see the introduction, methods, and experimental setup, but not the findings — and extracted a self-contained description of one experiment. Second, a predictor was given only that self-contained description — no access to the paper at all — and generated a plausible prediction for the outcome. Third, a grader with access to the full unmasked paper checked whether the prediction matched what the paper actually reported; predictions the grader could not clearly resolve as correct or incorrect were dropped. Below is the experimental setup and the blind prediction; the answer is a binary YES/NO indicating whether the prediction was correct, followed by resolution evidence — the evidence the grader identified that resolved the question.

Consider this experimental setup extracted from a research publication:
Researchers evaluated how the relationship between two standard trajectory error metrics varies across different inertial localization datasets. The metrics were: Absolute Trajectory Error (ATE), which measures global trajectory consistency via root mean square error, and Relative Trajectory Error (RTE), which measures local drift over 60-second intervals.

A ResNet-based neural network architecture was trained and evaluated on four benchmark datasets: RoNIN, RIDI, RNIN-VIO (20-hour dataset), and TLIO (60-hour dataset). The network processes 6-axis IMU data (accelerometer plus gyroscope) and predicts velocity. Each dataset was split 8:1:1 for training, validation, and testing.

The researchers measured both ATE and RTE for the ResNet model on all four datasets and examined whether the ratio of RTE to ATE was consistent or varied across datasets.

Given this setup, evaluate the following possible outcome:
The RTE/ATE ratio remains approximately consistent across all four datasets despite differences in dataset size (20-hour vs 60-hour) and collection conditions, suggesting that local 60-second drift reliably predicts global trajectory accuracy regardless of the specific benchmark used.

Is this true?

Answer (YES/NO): NO